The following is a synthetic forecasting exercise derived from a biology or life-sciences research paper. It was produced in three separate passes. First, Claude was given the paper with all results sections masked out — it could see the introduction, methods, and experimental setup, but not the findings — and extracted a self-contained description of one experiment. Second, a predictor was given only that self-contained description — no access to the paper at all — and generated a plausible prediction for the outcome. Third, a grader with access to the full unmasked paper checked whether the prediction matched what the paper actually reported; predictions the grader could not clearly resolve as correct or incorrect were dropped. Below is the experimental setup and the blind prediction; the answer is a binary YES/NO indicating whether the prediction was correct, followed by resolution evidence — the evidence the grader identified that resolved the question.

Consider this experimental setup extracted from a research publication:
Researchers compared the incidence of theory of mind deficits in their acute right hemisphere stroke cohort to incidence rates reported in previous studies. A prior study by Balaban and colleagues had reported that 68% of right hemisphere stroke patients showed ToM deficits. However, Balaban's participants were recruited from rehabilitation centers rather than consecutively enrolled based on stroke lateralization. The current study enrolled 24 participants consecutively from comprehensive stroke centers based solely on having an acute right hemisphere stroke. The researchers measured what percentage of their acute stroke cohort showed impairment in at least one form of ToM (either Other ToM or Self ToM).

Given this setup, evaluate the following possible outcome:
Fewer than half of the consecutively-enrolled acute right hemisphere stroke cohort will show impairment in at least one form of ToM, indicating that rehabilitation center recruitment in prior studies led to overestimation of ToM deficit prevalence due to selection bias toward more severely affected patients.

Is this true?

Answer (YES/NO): NO